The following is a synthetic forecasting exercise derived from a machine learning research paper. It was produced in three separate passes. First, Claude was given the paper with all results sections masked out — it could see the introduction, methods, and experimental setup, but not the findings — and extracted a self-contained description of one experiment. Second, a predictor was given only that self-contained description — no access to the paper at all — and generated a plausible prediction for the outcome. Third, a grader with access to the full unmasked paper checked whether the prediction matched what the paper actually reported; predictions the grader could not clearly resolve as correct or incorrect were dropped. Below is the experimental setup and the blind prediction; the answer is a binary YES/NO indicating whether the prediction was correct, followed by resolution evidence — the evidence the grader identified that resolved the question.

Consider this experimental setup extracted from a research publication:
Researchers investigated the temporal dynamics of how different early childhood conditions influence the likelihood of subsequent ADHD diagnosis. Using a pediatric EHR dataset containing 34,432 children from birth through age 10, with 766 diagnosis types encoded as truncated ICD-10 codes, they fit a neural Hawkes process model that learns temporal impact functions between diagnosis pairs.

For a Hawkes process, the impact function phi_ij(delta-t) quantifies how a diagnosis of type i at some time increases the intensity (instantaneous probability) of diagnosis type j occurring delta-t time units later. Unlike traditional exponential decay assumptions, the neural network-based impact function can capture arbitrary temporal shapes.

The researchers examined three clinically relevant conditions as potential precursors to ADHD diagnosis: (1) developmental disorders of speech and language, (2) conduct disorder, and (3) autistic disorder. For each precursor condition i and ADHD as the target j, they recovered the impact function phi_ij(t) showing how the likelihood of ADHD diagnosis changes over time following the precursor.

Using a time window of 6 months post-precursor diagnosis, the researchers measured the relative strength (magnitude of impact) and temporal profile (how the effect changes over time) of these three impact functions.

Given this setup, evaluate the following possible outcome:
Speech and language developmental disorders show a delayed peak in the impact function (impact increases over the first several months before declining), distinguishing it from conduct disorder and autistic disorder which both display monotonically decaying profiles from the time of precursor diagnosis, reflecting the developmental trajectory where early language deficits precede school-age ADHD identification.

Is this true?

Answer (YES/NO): NO